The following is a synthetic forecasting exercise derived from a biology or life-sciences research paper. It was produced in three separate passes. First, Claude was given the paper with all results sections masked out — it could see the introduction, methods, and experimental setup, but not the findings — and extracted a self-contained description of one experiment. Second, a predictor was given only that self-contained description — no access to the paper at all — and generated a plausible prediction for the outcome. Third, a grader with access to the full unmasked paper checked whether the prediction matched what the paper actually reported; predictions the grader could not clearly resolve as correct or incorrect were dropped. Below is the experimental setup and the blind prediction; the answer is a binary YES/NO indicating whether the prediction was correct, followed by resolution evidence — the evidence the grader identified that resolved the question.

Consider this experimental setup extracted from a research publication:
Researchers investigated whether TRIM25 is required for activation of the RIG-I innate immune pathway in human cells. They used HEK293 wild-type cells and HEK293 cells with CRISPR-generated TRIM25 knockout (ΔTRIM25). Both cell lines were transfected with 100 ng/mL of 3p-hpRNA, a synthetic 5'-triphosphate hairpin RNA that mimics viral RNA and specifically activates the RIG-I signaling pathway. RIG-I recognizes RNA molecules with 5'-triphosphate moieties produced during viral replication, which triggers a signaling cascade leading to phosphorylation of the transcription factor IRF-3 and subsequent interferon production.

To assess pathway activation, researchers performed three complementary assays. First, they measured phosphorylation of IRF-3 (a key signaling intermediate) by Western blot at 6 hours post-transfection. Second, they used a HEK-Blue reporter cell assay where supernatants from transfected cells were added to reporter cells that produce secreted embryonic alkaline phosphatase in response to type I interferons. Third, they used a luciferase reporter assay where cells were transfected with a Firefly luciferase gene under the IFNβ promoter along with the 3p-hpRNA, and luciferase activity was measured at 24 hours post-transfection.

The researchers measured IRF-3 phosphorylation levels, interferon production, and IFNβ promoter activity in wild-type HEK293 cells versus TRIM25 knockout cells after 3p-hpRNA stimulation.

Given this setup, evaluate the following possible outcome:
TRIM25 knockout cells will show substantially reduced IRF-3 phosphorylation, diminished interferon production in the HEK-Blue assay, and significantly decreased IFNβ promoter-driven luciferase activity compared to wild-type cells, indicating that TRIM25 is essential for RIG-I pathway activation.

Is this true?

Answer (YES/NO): NO